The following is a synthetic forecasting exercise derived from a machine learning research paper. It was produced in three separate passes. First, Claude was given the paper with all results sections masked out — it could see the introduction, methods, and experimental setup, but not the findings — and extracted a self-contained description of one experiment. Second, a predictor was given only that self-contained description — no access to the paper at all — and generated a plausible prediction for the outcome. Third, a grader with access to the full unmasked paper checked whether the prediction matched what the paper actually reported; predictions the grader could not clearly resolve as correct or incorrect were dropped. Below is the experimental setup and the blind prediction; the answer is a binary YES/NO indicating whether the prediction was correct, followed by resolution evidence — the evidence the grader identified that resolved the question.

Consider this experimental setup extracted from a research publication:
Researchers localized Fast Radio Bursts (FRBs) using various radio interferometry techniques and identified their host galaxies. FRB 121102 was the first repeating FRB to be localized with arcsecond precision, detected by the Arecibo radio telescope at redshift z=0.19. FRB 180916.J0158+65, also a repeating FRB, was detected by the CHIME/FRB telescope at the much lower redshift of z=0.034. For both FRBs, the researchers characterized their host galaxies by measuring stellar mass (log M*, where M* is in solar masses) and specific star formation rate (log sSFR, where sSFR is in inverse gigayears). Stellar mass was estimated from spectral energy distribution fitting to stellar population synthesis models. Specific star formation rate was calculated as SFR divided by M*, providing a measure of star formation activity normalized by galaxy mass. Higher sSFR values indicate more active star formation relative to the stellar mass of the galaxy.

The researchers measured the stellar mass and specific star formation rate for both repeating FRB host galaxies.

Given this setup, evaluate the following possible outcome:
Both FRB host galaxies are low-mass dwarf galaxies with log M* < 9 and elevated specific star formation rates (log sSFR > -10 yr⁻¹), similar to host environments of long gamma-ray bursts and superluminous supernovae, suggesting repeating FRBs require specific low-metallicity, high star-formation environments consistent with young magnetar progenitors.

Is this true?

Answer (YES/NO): NO